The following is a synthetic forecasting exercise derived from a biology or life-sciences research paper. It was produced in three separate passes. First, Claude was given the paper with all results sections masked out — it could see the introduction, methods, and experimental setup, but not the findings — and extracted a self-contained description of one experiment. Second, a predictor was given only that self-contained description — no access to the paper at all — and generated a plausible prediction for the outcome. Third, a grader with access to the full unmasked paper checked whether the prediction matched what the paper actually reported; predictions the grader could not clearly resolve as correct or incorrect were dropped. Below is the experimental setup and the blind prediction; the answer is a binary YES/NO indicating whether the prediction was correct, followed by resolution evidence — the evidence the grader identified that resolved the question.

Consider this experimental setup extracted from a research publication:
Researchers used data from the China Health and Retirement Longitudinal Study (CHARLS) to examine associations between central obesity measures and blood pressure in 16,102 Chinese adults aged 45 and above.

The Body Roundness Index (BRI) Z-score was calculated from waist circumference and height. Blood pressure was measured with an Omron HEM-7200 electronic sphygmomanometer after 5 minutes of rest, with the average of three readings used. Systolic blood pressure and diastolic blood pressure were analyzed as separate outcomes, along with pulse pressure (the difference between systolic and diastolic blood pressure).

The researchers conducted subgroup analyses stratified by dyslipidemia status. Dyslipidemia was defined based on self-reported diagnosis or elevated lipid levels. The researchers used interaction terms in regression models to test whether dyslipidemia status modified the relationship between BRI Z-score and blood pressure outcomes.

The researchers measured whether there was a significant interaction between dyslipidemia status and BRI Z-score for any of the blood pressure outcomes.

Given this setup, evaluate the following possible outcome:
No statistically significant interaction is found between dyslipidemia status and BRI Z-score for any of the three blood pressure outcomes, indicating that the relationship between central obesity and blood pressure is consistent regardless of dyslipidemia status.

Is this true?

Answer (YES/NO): YES